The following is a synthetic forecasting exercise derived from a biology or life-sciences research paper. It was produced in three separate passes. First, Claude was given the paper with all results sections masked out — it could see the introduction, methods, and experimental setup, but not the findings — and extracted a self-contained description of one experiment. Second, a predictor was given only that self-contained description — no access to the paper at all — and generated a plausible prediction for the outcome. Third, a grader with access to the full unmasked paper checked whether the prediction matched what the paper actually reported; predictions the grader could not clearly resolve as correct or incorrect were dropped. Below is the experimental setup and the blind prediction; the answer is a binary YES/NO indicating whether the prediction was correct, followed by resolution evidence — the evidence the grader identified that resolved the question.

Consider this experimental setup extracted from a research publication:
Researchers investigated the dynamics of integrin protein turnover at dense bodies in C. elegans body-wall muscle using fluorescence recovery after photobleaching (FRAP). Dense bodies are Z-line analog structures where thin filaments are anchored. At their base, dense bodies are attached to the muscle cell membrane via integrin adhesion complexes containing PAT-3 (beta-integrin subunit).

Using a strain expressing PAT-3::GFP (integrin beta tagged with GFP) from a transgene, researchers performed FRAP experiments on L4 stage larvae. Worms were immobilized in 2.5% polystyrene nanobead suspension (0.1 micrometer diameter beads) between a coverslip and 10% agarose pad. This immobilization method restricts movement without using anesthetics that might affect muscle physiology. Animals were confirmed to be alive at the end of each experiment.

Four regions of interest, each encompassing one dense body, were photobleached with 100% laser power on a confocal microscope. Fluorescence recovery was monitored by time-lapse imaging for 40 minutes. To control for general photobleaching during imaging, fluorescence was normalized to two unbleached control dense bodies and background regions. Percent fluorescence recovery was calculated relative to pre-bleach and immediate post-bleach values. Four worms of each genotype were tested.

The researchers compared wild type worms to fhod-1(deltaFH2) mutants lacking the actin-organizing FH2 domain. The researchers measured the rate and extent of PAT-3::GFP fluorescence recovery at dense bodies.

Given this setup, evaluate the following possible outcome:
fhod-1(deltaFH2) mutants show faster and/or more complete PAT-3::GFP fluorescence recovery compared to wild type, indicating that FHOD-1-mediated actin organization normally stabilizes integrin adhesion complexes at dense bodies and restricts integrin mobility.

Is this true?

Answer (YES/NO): NO